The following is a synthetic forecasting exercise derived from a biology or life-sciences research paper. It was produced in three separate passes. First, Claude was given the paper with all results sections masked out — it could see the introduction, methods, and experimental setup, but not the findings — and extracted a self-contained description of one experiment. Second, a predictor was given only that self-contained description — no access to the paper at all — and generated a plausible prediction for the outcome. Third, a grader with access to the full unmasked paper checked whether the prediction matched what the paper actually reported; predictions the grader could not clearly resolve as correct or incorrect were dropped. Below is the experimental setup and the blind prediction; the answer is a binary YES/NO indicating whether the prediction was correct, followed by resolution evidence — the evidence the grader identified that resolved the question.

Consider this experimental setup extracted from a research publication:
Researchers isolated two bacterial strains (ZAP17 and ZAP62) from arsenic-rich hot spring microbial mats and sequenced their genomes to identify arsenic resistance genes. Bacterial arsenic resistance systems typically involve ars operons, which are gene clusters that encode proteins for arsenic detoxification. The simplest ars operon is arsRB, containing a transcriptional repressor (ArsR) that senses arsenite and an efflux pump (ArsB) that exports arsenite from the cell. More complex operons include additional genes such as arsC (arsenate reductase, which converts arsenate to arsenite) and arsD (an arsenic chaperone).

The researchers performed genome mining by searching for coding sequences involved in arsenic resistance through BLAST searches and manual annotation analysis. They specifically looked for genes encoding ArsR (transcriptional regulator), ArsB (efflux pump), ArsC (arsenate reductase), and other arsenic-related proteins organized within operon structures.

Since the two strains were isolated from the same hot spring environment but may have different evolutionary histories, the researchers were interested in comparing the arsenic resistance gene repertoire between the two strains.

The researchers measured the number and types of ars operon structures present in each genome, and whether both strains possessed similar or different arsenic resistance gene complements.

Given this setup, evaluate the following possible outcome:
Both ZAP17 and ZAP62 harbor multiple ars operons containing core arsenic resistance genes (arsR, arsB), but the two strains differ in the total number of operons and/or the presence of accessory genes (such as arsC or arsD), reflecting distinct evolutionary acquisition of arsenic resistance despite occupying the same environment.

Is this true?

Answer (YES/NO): NO